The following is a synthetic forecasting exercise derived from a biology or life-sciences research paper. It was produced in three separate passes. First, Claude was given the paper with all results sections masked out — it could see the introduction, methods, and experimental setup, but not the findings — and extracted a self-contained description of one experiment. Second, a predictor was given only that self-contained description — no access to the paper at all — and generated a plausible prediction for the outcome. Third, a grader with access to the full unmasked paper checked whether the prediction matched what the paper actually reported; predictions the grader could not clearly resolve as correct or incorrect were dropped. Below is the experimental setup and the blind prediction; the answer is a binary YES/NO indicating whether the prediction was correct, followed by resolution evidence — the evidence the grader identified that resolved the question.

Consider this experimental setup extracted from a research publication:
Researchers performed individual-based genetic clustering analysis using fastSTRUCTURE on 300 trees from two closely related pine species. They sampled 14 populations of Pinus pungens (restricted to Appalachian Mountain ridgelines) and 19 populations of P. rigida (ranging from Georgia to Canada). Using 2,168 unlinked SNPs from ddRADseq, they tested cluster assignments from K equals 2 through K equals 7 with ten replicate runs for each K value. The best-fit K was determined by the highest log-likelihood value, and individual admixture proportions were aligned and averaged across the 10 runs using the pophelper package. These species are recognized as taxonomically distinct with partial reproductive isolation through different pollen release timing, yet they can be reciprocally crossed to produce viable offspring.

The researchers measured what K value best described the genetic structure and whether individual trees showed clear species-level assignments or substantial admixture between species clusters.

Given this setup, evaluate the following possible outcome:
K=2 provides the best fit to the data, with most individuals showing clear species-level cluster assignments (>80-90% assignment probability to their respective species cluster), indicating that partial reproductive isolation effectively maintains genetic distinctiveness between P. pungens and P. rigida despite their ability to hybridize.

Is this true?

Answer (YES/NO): YES